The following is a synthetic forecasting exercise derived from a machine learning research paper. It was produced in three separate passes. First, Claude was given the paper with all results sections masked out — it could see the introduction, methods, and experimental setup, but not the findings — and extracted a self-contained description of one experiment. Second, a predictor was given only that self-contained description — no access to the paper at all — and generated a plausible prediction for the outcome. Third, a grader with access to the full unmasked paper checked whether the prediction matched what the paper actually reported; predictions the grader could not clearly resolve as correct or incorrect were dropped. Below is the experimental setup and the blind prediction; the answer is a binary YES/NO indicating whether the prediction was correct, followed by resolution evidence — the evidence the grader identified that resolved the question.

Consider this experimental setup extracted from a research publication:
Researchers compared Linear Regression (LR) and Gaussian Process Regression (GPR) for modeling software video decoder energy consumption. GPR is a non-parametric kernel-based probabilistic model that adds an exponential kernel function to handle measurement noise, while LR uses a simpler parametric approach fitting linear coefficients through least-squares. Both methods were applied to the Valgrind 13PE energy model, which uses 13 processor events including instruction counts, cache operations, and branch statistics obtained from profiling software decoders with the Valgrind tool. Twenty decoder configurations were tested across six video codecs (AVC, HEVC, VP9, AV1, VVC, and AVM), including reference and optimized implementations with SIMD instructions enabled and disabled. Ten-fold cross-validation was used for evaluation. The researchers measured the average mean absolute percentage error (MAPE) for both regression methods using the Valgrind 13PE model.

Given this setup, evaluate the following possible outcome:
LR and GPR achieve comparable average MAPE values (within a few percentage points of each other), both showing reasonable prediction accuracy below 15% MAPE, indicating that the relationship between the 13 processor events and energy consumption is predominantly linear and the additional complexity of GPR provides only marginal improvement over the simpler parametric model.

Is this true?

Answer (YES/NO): YES